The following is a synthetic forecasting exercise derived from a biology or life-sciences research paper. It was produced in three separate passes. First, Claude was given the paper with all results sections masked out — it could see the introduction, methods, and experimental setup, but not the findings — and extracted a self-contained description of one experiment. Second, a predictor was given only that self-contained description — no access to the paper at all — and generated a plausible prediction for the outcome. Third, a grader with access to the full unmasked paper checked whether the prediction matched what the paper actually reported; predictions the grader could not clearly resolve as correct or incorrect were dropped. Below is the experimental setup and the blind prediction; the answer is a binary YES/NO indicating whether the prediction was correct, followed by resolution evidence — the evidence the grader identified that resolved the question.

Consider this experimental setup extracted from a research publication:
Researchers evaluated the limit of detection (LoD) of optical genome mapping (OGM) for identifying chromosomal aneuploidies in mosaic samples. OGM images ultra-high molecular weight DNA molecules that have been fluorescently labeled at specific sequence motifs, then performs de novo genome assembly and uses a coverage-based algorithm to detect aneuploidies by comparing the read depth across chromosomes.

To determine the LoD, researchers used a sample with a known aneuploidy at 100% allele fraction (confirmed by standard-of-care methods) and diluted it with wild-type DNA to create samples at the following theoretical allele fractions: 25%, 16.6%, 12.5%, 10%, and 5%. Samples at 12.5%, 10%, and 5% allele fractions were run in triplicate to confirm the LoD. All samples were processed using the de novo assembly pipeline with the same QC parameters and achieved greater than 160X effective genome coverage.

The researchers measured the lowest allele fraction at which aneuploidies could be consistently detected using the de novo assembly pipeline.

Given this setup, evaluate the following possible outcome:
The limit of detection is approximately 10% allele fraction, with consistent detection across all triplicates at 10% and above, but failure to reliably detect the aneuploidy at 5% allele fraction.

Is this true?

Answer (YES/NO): YES